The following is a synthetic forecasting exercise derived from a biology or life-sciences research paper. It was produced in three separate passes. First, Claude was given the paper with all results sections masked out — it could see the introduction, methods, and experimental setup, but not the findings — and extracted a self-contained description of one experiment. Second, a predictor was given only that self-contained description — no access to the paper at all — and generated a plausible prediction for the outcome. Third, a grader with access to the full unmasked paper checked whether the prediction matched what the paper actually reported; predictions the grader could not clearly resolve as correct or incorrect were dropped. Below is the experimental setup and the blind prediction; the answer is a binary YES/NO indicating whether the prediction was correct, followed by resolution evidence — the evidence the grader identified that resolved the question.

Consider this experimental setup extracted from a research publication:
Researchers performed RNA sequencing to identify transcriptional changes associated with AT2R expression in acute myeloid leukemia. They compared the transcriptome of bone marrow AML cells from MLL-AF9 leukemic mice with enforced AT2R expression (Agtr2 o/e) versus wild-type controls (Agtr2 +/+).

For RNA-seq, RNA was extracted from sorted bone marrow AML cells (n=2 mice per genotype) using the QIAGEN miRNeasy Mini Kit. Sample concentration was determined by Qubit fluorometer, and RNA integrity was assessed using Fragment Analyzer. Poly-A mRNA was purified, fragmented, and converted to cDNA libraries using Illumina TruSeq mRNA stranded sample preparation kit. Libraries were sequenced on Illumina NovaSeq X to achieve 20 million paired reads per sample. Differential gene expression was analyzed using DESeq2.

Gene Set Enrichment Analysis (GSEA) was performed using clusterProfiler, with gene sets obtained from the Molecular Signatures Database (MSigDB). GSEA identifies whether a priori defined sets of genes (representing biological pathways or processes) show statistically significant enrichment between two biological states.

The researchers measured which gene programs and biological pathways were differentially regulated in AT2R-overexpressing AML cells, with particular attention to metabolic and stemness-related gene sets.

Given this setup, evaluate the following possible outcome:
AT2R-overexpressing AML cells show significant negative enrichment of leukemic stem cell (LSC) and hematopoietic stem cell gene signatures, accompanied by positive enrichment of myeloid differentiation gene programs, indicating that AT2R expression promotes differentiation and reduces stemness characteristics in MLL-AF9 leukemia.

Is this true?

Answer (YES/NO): NO